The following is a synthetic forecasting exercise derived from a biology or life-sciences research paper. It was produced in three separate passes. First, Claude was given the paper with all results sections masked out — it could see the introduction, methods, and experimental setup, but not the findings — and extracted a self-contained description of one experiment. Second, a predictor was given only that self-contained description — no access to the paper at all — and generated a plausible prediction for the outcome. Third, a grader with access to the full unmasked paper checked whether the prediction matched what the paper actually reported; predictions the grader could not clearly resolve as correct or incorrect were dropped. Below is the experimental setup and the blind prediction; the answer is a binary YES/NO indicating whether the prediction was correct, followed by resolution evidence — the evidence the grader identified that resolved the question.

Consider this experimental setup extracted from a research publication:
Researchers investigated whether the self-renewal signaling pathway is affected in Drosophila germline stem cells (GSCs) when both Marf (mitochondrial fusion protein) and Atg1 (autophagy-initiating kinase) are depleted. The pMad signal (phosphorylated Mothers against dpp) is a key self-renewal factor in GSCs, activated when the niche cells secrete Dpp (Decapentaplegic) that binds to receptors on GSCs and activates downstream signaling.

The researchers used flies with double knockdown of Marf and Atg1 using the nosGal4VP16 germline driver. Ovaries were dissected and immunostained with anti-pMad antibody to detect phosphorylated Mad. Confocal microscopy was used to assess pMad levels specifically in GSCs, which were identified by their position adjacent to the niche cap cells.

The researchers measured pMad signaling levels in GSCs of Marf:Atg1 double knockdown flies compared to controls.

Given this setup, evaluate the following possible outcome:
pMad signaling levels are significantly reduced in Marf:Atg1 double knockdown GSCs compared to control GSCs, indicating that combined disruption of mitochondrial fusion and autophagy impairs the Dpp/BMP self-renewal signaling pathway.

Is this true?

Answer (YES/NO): YES